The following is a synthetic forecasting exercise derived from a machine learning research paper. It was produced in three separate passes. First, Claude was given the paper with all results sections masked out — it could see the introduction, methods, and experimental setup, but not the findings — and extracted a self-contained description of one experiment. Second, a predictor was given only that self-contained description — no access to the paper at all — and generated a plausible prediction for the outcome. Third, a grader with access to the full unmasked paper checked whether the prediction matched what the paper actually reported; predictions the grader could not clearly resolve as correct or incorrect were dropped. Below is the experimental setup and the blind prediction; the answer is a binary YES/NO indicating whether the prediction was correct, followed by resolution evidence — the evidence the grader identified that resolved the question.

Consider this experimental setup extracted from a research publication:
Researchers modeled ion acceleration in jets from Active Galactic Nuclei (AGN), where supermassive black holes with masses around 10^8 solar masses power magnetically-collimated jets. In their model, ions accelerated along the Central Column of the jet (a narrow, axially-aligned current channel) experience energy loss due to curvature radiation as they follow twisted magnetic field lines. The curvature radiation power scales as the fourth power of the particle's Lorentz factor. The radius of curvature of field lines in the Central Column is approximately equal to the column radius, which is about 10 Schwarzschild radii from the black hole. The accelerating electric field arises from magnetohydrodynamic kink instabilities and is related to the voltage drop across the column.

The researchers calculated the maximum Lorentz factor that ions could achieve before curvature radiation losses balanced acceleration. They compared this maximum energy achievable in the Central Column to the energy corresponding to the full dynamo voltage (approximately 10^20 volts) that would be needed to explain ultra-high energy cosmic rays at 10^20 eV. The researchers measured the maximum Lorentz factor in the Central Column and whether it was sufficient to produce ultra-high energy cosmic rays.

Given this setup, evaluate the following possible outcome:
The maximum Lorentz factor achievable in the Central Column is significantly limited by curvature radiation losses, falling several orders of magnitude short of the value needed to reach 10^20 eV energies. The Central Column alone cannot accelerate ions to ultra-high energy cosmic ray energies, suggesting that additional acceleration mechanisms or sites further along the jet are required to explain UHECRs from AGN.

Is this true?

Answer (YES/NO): YES